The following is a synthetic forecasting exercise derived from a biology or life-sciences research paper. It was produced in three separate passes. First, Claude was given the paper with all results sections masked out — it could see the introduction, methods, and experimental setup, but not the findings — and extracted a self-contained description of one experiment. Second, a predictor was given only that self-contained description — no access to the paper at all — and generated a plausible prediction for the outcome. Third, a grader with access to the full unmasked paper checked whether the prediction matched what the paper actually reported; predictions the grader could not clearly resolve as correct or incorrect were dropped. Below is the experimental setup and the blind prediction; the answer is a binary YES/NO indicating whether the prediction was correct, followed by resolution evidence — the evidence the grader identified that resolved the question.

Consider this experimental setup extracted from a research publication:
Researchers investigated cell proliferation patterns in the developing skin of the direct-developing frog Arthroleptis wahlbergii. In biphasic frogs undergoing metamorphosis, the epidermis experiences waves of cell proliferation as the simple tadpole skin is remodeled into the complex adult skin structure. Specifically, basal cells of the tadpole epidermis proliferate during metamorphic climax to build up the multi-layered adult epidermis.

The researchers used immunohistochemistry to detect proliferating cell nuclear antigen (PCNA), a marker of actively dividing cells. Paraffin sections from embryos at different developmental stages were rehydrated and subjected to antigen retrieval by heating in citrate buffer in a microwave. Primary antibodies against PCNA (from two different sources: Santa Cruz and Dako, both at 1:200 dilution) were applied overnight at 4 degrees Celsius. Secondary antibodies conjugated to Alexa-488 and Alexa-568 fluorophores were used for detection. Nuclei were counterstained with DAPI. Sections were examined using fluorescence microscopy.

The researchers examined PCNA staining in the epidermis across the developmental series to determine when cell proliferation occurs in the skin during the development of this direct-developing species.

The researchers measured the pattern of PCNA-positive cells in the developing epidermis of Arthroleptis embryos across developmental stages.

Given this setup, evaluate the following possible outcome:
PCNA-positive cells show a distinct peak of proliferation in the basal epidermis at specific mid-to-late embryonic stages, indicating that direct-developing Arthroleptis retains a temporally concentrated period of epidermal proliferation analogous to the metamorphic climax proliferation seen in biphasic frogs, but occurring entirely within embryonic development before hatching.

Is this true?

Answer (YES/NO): YES